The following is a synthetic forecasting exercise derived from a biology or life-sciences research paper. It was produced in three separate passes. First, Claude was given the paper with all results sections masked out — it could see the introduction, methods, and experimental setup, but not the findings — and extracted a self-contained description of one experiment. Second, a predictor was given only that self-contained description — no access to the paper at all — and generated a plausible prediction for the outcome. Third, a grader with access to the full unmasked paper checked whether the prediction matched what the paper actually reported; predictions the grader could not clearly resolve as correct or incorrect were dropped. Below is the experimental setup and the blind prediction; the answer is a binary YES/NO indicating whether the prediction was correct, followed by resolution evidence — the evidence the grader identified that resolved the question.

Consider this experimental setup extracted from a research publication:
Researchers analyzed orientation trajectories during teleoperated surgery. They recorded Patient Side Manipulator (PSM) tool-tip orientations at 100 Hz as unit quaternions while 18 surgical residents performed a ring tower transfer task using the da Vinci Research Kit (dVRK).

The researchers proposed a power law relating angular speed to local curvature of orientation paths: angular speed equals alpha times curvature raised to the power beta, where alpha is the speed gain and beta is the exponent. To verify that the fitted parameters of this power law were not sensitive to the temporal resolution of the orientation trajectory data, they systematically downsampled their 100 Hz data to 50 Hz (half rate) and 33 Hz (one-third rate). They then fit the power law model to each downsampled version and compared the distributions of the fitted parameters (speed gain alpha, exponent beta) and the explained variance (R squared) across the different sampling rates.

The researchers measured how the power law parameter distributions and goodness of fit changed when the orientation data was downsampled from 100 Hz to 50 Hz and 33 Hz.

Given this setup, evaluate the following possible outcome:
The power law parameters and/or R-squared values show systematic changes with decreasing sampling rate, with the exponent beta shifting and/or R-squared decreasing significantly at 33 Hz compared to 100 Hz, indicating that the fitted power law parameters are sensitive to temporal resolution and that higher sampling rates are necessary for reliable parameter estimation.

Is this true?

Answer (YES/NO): NO